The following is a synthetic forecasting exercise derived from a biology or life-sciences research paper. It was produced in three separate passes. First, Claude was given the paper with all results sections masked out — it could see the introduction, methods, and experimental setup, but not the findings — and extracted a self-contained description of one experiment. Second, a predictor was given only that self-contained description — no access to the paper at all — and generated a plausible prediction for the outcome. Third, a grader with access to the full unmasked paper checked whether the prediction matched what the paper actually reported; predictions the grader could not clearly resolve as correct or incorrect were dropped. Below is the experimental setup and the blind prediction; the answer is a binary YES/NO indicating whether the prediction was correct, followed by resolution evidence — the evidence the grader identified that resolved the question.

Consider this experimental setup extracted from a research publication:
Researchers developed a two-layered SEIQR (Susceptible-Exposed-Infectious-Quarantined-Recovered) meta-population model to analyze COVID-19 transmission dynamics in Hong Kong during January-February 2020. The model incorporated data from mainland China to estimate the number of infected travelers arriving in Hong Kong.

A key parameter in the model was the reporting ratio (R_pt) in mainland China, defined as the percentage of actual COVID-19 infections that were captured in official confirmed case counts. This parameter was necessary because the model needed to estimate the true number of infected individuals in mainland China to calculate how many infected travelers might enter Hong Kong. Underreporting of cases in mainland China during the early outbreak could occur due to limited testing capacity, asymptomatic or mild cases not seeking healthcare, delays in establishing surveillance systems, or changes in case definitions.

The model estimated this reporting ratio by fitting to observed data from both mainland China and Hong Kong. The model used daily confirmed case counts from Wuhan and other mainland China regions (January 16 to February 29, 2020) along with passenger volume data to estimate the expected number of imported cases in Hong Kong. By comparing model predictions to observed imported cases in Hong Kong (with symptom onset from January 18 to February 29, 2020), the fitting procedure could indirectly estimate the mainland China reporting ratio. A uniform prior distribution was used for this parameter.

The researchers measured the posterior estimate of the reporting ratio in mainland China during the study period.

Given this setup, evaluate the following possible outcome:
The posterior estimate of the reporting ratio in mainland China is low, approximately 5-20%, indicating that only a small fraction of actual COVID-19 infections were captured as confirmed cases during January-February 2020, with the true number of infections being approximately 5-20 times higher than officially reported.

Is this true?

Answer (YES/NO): NO